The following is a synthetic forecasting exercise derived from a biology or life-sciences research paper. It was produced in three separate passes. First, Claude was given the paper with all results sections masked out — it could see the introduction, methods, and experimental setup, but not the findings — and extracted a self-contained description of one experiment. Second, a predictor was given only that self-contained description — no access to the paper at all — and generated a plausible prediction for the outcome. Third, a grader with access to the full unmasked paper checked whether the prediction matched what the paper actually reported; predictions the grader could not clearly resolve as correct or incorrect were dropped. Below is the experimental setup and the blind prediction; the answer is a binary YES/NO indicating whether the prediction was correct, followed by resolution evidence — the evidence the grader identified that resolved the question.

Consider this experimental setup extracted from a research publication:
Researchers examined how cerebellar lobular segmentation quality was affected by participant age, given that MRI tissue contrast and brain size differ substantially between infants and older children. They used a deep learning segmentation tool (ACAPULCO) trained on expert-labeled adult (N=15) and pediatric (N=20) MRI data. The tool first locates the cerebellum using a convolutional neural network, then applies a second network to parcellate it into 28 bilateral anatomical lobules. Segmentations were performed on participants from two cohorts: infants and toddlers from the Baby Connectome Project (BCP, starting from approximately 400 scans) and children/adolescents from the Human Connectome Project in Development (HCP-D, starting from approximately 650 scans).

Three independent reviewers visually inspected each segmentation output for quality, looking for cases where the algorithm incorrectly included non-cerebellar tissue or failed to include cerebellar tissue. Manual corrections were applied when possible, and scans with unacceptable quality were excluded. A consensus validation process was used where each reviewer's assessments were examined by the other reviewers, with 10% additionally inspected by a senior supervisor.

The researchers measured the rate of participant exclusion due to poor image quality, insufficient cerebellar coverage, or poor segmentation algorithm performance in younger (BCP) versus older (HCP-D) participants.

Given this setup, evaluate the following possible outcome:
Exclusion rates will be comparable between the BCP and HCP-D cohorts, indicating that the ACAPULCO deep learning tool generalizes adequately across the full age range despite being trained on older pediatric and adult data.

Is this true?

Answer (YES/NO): NO